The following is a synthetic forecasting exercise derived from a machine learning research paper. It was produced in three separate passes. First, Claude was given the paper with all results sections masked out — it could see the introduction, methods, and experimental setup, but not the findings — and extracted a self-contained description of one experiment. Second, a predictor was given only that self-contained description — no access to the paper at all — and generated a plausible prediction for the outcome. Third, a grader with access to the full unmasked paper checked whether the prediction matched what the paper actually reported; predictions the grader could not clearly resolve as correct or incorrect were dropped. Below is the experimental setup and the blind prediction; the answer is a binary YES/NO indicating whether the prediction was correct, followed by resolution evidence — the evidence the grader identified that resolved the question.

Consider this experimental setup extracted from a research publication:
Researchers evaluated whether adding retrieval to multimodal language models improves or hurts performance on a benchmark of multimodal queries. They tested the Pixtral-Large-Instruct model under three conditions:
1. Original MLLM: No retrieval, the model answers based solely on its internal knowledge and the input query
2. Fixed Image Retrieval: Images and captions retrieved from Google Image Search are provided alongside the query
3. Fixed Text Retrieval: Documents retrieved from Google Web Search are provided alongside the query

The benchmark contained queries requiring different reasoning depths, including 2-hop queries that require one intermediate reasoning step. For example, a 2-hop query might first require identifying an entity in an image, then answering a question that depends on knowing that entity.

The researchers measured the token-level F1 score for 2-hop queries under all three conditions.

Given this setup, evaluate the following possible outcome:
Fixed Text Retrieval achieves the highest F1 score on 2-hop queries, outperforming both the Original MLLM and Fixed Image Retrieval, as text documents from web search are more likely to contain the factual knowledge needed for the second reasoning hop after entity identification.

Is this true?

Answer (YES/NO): NO